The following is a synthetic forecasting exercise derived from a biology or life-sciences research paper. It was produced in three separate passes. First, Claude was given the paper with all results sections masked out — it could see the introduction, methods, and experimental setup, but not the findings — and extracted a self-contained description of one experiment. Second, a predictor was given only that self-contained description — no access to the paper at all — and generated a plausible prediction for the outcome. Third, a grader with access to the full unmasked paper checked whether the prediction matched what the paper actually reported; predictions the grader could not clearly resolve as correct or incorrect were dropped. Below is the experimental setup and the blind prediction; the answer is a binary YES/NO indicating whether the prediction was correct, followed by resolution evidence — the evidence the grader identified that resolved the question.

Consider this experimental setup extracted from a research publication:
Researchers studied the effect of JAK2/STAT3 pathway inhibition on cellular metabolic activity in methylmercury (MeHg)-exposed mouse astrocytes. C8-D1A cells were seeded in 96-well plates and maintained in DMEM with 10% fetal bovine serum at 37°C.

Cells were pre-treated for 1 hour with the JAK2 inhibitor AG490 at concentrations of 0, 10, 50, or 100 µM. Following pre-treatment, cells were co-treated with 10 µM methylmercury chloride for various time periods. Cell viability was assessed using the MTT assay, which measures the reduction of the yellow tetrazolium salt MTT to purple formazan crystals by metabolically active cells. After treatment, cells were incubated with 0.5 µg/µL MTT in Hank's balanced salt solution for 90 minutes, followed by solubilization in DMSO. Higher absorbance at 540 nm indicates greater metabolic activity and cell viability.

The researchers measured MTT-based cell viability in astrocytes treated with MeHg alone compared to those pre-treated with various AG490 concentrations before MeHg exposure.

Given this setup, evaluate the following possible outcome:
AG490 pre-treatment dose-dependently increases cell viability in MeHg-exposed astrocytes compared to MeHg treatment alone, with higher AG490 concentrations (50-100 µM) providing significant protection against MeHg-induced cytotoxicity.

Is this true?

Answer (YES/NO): NO